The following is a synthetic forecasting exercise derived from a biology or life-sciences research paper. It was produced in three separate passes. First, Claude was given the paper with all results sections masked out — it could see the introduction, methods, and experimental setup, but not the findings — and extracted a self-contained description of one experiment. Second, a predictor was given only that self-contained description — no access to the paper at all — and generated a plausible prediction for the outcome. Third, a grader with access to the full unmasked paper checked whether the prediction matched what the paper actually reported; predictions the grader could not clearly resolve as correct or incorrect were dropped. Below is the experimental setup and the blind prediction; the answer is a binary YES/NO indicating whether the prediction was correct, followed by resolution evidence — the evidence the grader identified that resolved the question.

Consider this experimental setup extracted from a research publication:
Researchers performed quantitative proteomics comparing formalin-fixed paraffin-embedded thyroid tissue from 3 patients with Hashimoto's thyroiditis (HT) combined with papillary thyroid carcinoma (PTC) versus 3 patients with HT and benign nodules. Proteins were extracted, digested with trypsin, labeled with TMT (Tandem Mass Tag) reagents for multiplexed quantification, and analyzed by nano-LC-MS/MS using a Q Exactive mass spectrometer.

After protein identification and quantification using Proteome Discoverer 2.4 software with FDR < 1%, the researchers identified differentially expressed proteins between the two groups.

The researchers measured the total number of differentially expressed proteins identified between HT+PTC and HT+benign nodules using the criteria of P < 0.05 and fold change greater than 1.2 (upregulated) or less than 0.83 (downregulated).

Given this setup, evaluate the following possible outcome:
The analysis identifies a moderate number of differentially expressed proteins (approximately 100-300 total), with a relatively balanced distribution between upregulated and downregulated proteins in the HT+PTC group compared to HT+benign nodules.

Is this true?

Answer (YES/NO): NO